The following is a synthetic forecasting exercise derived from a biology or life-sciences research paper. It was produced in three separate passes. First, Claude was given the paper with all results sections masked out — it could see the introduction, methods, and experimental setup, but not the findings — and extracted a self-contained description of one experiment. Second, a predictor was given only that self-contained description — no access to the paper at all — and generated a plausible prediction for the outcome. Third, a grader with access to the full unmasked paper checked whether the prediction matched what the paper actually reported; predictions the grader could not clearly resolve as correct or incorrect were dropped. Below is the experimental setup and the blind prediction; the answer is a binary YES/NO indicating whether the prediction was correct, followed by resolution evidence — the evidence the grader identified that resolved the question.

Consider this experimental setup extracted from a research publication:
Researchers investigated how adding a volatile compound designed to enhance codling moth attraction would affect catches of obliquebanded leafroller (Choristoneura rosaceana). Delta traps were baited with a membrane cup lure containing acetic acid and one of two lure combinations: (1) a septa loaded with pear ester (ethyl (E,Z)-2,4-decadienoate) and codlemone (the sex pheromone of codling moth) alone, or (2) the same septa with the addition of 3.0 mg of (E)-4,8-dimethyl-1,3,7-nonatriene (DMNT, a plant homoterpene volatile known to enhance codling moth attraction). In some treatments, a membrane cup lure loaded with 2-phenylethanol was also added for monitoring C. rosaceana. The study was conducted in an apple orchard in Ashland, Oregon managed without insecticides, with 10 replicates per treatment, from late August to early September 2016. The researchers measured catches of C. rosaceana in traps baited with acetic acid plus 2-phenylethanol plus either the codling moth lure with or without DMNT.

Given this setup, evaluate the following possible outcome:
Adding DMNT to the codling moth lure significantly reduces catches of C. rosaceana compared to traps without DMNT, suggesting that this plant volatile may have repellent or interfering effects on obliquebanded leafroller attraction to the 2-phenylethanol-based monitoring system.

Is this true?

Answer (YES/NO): YES